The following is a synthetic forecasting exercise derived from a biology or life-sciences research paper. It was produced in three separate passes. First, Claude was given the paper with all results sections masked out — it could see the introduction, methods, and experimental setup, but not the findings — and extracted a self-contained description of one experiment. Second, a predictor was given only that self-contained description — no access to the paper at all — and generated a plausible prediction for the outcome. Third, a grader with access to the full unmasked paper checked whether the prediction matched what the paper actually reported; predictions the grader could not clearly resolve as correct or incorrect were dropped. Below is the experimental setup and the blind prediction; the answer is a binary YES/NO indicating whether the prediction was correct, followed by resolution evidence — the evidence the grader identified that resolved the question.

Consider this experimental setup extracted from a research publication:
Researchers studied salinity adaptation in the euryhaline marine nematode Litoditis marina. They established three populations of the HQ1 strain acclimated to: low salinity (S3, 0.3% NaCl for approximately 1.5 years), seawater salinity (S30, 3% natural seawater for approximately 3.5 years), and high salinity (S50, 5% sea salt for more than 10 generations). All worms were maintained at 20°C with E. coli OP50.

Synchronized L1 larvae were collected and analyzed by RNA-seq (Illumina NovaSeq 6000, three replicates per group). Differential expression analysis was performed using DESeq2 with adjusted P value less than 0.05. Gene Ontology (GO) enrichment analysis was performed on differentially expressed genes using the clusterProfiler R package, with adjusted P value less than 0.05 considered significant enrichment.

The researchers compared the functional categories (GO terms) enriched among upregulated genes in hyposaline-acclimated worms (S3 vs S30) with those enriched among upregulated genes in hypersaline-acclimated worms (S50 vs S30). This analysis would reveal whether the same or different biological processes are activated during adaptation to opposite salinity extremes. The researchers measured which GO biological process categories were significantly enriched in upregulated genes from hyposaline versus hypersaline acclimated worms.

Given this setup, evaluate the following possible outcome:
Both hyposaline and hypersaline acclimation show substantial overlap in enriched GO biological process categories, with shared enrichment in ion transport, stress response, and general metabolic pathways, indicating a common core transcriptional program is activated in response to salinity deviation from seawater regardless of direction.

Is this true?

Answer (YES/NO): NO